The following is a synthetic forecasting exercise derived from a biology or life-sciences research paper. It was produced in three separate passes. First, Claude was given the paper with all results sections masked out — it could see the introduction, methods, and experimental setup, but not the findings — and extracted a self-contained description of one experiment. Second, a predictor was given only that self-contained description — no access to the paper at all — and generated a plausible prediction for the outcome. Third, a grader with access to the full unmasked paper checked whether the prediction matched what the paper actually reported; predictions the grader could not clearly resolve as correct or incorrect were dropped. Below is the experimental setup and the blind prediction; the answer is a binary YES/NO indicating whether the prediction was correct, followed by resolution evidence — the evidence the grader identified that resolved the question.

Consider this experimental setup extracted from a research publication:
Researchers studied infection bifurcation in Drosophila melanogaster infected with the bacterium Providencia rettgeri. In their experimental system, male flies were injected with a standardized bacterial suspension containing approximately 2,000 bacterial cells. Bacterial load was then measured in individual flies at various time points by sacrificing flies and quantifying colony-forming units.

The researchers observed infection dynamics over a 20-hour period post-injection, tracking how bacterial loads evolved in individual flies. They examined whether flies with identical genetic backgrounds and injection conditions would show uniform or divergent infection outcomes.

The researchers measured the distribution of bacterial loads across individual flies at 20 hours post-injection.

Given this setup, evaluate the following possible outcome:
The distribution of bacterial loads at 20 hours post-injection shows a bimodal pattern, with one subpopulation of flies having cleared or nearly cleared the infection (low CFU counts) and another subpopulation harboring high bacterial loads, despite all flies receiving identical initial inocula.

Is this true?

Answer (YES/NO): NO